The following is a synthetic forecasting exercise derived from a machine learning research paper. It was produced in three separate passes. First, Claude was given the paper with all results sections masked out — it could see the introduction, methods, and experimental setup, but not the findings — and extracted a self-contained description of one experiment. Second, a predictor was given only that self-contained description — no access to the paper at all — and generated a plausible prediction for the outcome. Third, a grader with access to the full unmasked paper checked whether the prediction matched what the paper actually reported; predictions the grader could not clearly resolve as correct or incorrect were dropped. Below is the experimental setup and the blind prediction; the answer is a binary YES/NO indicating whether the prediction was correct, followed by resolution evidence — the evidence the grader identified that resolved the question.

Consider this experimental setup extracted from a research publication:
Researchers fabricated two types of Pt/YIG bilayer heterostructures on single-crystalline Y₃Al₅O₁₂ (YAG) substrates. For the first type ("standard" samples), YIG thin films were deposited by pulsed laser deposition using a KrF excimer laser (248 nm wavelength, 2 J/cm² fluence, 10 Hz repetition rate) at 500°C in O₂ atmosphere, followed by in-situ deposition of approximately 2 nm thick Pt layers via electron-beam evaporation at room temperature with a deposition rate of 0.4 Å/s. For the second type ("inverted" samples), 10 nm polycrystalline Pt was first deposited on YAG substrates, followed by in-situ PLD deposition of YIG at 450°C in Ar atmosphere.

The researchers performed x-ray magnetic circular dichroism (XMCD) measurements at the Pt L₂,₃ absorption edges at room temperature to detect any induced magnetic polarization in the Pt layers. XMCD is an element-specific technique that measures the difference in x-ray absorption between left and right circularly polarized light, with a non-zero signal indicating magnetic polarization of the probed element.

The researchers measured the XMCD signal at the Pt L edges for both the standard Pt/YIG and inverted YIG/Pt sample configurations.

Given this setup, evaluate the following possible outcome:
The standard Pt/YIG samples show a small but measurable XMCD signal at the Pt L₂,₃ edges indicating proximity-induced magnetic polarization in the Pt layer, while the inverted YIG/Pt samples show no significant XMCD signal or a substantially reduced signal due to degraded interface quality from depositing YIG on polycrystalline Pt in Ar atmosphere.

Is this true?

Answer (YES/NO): NO